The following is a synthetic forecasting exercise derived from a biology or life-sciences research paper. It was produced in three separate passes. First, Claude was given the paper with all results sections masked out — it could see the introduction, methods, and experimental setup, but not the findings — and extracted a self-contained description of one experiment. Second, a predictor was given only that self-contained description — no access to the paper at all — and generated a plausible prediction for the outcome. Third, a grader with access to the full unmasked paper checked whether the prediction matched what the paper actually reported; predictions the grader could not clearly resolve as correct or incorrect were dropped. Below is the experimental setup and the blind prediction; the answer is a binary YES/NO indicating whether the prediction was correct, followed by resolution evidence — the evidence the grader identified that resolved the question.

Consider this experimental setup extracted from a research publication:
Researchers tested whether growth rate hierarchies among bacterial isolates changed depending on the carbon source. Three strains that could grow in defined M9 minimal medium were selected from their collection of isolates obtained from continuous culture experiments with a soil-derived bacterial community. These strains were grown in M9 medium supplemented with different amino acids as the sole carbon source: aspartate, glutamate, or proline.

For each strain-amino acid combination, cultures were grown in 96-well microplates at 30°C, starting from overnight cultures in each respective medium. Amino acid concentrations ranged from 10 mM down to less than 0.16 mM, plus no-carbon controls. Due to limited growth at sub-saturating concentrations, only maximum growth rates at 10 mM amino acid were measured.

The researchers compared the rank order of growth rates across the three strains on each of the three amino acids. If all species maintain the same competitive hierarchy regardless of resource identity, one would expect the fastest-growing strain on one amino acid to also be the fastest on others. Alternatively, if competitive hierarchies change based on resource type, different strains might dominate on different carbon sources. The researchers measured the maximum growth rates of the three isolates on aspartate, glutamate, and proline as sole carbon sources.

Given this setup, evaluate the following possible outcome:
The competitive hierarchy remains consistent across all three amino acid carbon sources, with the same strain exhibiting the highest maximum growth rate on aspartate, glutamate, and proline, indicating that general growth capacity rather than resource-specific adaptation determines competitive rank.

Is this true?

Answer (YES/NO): NO